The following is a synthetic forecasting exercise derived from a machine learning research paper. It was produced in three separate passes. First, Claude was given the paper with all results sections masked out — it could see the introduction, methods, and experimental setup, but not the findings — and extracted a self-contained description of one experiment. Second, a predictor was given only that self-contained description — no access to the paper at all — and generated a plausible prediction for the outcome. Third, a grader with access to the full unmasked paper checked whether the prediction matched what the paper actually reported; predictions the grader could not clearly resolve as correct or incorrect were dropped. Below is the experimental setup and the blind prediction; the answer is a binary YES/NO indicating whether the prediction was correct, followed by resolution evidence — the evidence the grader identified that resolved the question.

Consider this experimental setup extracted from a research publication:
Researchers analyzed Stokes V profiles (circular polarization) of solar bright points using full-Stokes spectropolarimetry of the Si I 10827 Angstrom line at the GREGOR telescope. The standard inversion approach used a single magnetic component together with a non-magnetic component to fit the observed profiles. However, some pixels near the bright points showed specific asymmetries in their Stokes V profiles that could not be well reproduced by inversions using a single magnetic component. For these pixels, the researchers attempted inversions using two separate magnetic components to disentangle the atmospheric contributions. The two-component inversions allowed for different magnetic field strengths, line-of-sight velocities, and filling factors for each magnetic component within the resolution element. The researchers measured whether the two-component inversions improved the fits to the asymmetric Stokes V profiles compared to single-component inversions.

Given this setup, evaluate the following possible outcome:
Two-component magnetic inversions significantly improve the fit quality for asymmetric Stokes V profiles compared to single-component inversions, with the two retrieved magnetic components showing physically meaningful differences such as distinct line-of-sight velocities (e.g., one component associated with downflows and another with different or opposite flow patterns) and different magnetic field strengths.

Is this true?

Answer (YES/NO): NO